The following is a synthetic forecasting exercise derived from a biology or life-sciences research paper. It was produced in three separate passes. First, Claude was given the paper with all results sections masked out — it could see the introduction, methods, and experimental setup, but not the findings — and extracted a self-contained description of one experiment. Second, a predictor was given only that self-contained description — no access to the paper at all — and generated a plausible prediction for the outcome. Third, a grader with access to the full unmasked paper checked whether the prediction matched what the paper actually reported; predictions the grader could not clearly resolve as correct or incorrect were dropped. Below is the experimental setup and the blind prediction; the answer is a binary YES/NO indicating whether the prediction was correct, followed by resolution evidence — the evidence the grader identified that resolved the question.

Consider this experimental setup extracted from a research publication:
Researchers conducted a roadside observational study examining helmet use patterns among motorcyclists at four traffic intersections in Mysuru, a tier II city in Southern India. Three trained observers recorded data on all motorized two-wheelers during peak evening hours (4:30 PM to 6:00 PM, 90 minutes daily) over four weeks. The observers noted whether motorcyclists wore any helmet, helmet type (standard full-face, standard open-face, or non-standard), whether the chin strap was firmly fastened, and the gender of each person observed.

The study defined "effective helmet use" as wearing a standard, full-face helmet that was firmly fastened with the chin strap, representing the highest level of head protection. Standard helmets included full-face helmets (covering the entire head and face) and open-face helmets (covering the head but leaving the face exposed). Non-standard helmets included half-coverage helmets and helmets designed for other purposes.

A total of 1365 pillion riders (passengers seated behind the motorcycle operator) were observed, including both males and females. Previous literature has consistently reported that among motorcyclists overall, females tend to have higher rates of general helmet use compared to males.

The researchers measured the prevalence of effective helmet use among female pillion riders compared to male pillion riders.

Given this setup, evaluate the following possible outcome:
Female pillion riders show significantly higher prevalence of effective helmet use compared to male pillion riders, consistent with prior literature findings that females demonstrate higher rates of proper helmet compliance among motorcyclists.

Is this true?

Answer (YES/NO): NO